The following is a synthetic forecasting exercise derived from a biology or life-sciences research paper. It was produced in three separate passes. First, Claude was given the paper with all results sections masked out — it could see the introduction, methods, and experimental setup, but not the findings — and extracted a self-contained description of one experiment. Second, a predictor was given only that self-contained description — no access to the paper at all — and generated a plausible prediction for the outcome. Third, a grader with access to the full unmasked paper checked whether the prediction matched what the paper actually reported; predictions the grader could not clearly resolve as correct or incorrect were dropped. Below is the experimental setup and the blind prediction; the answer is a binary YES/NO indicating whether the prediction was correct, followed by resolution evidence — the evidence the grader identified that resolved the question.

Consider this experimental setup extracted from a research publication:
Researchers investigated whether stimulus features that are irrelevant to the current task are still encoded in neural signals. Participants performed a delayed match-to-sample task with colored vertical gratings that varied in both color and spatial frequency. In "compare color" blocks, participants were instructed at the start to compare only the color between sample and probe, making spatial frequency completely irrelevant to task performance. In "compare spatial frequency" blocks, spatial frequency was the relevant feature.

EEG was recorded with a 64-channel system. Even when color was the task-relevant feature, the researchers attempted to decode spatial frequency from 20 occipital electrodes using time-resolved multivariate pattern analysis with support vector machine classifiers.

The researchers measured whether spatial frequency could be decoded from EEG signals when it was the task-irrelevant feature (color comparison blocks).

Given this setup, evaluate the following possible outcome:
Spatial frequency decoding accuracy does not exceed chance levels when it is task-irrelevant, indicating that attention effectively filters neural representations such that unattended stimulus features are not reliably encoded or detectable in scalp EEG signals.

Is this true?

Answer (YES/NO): NO